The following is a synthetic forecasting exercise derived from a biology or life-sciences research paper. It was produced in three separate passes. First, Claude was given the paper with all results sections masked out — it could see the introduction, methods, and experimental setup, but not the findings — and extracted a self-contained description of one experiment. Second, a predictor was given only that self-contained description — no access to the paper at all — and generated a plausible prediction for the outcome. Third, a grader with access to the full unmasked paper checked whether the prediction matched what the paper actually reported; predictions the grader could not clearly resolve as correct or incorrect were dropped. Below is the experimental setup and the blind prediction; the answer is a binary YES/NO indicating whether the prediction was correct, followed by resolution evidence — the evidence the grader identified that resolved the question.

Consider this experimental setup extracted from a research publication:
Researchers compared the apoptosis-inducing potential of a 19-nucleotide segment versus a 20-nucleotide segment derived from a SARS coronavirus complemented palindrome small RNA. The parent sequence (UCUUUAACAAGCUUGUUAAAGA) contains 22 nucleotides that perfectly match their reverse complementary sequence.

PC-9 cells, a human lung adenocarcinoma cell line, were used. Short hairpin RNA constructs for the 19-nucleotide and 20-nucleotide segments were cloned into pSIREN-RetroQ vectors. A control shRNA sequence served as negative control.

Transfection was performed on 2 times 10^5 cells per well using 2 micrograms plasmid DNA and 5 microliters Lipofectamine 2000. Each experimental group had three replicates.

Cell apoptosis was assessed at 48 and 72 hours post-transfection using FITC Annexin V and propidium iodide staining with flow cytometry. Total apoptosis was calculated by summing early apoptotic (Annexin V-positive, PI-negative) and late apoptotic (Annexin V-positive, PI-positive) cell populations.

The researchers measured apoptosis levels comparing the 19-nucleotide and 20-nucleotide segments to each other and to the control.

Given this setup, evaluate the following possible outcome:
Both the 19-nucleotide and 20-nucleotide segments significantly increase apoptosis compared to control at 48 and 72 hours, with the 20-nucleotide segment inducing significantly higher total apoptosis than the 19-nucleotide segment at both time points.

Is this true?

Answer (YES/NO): NO